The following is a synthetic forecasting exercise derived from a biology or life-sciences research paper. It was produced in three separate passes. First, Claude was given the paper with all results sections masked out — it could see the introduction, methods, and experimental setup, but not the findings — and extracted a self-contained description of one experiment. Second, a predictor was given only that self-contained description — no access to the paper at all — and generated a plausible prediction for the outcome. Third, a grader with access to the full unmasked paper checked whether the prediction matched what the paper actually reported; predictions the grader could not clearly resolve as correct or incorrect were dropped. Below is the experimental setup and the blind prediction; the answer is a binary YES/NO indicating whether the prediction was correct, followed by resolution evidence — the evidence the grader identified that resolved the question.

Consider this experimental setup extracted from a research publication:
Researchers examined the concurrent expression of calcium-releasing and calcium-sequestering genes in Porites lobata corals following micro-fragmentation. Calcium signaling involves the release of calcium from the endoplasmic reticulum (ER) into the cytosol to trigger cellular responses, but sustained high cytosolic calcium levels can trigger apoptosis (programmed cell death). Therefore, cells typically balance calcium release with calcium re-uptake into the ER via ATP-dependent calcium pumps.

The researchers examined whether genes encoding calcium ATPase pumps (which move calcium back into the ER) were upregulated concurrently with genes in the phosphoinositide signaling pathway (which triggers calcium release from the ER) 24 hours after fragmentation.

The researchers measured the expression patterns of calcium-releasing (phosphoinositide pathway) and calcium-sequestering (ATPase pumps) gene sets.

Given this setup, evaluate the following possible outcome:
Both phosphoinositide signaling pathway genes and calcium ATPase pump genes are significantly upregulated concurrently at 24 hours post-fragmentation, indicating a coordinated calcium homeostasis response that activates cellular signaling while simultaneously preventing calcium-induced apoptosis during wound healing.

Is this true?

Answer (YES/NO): YES